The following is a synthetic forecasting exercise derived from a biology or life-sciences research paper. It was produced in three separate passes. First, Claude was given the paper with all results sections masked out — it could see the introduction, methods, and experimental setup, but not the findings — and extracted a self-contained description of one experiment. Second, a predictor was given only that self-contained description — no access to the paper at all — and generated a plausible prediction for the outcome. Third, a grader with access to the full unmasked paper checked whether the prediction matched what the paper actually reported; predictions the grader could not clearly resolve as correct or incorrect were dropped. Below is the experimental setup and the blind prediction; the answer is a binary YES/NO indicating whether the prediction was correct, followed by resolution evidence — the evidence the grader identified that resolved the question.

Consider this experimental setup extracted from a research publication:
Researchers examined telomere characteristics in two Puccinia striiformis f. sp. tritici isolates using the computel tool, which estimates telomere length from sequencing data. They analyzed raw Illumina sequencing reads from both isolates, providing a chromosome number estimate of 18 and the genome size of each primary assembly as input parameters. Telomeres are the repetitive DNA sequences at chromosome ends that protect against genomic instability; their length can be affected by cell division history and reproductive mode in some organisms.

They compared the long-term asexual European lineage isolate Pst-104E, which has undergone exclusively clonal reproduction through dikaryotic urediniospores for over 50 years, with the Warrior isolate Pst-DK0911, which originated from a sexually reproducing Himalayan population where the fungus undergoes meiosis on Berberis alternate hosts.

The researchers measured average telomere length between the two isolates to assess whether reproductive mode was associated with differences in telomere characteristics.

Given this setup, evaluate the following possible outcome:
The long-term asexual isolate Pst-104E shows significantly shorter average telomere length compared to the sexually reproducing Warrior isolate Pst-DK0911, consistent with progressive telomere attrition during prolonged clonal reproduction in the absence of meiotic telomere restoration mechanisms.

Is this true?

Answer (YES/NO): YES